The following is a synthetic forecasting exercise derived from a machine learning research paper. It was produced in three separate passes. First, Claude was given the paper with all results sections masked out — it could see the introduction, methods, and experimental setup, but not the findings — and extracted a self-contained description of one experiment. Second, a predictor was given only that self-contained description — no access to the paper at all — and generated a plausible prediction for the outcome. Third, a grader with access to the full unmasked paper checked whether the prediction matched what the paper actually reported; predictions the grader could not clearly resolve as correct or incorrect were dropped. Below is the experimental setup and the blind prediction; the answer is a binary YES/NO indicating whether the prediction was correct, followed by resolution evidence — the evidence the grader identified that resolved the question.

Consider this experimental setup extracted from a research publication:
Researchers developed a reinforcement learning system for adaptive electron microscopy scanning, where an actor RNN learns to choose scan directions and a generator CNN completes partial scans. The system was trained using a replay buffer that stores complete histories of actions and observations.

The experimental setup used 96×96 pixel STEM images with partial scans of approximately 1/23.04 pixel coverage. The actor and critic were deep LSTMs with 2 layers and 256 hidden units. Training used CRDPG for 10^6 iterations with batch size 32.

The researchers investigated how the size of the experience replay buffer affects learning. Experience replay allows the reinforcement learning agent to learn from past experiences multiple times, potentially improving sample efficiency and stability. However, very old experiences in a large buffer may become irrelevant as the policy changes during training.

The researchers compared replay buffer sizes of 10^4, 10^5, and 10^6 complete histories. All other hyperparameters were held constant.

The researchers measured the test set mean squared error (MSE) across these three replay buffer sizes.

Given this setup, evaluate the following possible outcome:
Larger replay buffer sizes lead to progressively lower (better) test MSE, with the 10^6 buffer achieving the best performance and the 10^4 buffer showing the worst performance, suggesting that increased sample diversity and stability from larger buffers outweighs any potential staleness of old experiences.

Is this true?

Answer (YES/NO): YES